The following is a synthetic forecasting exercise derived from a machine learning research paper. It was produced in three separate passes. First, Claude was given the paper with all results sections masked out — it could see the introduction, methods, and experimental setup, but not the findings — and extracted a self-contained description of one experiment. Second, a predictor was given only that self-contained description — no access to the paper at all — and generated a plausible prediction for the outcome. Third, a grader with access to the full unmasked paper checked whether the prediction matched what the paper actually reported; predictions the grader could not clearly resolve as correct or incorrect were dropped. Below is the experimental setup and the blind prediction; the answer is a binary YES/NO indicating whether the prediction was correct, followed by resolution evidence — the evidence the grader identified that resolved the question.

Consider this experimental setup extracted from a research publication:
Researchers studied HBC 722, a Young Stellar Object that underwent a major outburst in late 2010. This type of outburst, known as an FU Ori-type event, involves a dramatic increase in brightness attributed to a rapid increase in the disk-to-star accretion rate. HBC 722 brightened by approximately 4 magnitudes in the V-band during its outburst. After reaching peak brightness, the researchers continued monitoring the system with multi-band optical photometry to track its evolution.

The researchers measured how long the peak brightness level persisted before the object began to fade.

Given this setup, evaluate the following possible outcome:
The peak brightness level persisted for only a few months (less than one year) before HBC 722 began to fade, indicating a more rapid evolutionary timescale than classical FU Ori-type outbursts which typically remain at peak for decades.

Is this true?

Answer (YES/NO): NO